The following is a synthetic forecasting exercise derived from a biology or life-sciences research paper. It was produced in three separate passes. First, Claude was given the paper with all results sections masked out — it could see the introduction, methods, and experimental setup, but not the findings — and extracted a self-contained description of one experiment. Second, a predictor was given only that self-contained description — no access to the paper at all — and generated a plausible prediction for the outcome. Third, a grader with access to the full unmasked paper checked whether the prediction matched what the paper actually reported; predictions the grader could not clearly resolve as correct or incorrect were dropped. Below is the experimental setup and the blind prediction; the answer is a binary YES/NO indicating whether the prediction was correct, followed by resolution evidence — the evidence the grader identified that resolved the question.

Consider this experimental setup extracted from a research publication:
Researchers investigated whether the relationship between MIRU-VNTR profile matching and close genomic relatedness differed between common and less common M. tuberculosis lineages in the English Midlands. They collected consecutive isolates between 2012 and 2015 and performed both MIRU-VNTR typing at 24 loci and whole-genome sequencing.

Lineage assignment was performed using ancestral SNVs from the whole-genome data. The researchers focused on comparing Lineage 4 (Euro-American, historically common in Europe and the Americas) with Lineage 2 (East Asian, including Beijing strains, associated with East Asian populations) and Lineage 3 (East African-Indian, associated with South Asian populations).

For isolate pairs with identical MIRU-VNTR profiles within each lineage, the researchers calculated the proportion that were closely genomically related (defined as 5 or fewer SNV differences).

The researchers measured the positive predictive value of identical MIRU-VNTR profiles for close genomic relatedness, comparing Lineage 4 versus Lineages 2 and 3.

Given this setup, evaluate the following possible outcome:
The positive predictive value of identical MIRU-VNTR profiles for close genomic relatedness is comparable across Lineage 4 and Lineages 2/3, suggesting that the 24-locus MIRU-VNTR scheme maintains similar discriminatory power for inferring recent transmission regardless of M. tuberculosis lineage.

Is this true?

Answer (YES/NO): NO